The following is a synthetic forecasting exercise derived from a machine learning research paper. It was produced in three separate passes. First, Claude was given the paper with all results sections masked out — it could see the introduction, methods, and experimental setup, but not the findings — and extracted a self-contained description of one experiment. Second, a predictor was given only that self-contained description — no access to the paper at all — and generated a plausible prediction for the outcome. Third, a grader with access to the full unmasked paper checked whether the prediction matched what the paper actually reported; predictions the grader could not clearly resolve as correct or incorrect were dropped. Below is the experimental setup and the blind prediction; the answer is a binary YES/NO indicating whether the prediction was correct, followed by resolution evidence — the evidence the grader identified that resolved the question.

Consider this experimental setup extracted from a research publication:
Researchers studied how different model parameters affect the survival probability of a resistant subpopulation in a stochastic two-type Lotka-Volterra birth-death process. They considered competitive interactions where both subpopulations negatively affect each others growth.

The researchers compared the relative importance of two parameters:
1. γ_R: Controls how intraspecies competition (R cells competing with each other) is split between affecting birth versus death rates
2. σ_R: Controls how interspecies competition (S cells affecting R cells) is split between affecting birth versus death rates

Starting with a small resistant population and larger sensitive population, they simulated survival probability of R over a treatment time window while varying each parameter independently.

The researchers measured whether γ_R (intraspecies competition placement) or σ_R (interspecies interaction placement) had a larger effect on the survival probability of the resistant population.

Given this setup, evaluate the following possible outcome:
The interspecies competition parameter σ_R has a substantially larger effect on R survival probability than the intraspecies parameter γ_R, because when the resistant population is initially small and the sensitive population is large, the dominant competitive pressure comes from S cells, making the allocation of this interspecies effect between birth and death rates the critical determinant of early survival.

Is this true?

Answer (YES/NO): YES